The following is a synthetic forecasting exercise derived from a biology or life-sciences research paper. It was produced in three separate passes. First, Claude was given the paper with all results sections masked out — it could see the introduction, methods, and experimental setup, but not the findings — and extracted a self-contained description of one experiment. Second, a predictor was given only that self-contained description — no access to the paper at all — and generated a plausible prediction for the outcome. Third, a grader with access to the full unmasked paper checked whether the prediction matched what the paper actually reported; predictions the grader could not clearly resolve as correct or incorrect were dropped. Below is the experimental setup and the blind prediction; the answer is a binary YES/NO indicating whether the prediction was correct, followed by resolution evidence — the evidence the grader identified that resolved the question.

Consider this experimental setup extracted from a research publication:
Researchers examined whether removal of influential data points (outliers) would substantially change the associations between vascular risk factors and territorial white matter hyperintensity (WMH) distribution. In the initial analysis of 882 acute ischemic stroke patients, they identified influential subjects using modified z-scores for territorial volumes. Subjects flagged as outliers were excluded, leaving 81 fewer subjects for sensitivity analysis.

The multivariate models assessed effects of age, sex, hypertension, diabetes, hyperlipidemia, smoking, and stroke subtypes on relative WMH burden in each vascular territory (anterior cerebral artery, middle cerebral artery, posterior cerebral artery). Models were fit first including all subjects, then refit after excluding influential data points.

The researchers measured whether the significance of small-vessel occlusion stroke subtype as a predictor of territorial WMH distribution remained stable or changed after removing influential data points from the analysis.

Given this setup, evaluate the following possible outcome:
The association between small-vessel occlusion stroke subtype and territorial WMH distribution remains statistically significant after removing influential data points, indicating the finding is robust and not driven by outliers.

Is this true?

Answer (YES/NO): NO